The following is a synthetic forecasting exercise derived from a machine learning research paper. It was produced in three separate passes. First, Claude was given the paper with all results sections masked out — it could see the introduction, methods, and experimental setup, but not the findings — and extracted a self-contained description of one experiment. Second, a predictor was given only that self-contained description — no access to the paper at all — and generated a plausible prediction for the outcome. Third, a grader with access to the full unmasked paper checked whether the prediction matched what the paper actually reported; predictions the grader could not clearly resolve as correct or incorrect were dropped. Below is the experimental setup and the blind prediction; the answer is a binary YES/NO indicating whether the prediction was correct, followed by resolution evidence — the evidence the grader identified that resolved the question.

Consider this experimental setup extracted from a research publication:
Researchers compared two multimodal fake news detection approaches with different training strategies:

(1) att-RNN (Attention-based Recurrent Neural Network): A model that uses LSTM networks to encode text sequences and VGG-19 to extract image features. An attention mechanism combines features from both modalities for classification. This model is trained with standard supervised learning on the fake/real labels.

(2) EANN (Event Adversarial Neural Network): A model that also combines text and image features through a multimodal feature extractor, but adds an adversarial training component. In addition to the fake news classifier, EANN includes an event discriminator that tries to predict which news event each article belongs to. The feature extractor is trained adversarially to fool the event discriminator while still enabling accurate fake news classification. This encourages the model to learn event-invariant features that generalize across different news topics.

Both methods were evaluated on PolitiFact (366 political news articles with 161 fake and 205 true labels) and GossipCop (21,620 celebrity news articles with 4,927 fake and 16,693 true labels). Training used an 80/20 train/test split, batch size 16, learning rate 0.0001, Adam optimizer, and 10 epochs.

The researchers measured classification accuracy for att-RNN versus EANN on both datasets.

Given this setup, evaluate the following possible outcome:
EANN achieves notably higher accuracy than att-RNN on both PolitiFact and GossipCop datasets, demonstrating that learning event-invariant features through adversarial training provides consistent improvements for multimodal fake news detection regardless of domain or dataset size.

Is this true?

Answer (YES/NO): YES